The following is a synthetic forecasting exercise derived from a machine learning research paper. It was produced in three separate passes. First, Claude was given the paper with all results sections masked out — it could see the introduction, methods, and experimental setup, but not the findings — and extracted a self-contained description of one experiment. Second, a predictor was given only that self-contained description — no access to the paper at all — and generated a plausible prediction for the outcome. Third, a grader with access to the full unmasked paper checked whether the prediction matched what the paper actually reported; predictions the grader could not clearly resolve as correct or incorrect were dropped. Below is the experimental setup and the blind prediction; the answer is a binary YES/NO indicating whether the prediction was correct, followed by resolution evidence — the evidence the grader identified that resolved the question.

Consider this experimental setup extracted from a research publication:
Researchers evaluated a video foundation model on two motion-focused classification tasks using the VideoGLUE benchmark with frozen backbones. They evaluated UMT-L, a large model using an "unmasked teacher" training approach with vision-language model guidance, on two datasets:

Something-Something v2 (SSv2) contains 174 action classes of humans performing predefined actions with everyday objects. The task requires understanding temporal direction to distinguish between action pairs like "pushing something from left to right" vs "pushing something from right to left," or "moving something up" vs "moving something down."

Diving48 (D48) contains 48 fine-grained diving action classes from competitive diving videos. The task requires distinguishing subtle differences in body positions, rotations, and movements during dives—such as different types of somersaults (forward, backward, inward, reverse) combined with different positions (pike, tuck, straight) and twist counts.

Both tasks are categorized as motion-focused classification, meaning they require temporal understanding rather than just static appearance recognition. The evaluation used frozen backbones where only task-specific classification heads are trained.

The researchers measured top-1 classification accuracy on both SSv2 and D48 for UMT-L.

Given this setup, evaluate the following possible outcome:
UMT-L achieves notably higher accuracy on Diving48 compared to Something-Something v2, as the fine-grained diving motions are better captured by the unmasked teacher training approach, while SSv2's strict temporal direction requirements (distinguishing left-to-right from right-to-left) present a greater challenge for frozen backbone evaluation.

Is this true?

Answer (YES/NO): NO